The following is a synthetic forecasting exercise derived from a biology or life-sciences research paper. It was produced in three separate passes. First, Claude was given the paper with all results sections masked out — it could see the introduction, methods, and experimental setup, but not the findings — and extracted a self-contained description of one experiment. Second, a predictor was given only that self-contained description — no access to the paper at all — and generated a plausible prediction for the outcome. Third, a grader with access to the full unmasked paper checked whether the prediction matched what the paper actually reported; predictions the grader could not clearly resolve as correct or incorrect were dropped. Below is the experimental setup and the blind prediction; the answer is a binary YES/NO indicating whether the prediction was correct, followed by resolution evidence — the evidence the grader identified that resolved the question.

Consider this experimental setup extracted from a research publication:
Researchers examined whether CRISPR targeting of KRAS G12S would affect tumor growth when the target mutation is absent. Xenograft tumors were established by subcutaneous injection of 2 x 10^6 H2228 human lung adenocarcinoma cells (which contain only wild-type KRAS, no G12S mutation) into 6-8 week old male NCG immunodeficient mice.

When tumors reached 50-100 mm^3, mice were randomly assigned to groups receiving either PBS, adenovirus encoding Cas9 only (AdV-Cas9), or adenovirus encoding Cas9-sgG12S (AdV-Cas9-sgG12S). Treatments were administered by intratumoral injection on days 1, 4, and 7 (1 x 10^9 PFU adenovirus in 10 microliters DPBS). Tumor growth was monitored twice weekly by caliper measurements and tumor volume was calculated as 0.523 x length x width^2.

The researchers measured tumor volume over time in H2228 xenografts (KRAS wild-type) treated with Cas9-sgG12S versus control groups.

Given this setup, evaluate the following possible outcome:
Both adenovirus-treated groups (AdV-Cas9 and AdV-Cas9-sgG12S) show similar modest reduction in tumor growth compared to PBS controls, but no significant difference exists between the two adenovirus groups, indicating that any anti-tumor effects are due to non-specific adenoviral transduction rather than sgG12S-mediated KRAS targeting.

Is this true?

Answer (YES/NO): NO